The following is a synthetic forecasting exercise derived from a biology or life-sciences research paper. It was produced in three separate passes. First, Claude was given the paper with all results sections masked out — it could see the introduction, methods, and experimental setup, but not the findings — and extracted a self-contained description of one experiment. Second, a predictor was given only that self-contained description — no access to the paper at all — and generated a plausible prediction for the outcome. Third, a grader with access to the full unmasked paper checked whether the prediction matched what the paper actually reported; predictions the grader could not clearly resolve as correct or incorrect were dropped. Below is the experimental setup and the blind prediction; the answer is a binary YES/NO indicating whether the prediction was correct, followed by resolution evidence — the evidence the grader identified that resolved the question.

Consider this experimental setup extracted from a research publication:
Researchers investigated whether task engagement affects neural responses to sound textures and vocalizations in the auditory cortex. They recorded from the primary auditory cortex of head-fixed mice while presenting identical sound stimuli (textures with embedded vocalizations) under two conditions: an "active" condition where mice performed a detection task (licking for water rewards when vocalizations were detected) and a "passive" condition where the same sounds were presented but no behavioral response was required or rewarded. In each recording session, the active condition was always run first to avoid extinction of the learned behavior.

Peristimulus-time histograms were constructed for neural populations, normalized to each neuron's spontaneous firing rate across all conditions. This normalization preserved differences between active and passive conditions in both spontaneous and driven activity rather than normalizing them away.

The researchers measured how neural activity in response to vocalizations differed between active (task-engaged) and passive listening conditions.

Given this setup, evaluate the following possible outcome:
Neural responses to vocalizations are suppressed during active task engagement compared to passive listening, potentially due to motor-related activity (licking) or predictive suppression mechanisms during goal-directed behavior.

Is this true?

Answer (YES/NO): NO